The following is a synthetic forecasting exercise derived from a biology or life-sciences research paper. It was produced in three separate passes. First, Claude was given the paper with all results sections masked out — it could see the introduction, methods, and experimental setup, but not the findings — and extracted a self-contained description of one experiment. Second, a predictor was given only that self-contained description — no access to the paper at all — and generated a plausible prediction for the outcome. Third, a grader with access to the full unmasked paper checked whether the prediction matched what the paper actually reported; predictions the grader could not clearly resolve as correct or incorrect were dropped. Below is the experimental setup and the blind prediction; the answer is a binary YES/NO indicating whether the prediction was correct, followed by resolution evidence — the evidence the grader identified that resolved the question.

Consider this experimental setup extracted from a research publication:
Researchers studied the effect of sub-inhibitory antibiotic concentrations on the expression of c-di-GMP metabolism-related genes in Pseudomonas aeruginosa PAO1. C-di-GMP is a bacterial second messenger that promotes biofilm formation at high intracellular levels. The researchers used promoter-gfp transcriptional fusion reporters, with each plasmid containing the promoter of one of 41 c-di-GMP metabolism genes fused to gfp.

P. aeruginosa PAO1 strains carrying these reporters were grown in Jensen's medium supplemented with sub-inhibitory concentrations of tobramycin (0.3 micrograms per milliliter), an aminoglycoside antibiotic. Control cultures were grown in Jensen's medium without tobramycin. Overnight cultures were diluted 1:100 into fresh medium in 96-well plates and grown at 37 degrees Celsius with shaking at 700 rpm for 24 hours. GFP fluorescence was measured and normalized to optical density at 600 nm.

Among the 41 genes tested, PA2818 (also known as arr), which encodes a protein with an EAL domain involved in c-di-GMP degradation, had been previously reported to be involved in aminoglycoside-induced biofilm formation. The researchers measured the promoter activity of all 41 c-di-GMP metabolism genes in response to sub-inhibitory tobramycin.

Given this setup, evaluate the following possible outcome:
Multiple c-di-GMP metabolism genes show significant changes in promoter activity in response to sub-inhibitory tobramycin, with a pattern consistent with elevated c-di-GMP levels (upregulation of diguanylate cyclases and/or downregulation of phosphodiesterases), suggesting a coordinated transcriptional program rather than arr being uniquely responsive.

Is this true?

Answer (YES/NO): NO